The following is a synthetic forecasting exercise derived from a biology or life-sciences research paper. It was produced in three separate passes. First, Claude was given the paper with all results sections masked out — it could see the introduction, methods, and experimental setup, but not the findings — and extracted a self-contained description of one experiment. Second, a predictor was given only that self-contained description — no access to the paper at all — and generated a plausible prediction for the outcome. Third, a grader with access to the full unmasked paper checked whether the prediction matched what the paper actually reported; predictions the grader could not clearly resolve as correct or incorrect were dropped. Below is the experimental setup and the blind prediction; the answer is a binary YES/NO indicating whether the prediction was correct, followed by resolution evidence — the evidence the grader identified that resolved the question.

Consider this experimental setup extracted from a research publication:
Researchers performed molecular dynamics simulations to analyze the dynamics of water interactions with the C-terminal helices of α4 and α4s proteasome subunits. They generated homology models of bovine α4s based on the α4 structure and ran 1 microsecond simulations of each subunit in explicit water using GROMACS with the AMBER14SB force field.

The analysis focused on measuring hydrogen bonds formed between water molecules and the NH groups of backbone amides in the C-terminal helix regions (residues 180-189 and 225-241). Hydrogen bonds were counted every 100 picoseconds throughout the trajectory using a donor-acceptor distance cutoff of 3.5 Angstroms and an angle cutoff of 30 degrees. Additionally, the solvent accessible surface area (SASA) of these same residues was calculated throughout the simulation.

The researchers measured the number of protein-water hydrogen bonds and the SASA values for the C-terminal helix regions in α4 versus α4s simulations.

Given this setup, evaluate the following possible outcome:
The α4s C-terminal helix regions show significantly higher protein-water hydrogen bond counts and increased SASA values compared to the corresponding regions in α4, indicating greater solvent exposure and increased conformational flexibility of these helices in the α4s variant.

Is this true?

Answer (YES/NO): YES